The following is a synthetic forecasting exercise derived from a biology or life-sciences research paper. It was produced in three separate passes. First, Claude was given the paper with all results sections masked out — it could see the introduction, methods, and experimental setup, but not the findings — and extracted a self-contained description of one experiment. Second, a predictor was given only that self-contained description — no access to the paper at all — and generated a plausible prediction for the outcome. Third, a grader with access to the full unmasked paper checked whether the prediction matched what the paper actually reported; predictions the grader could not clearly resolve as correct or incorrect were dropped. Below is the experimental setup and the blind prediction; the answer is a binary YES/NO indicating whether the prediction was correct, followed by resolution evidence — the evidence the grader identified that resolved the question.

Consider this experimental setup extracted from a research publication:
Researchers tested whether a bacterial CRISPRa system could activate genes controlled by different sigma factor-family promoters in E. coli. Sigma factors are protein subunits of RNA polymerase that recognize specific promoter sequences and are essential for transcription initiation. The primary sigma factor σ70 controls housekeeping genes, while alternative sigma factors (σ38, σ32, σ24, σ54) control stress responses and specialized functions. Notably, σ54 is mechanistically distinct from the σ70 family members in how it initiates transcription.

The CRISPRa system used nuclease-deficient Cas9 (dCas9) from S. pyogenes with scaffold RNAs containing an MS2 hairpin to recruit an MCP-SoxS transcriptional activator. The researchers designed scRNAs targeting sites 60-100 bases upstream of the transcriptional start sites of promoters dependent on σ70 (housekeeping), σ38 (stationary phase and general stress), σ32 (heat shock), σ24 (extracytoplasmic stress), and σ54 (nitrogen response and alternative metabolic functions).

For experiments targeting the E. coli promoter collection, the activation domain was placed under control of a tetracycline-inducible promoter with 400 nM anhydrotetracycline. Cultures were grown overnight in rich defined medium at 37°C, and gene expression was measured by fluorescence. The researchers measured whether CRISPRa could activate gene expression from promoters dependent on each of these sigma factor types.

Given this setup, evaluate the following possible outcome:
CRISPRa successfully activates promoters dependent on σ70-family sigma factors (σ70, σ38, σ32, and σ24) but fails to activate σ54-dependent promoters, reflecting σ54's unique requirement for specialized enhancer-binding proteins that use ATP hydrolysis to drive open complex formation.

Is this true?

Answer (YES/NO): YES